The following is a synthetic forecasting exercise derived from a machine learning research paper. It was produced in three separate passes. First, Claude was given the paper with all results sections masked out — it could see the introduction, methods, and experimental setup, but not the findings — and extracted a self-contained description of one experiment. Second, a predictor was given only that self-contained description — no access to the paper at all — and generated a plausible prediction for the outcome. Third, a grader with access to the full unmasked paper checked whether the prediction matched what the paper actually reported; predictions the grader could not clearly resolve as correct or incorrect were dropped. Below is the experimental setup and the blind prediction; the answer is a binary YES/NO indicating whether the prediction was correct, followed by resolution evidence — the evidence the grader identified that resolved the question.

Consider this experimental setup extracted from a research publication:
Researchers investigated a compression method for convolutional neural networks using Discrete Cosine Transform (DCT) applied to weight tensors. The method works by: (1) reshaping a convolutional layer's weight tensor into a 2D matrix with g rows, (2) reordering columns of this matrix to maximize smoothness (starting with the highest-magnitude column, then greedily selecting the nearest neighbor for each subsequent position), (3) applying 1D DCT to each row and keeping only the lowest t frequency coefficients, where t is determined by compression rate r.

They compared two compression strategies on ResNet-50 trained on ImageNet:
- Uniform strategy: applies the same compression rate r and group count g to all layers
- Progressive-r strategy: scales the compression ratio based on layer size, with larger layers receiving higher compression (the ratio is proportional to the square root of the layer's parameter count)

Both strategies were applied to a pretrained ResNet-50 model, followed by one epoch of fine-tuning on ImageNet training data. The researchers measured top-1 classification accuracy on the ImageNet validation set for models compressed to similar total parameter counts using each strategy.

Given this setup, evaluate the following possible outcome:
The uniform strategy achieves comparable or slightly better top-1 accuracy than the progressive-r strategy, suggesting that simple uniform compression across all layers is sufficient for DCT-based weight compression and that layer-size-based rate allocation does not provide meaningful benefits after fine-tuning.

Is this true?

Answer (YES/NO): NO